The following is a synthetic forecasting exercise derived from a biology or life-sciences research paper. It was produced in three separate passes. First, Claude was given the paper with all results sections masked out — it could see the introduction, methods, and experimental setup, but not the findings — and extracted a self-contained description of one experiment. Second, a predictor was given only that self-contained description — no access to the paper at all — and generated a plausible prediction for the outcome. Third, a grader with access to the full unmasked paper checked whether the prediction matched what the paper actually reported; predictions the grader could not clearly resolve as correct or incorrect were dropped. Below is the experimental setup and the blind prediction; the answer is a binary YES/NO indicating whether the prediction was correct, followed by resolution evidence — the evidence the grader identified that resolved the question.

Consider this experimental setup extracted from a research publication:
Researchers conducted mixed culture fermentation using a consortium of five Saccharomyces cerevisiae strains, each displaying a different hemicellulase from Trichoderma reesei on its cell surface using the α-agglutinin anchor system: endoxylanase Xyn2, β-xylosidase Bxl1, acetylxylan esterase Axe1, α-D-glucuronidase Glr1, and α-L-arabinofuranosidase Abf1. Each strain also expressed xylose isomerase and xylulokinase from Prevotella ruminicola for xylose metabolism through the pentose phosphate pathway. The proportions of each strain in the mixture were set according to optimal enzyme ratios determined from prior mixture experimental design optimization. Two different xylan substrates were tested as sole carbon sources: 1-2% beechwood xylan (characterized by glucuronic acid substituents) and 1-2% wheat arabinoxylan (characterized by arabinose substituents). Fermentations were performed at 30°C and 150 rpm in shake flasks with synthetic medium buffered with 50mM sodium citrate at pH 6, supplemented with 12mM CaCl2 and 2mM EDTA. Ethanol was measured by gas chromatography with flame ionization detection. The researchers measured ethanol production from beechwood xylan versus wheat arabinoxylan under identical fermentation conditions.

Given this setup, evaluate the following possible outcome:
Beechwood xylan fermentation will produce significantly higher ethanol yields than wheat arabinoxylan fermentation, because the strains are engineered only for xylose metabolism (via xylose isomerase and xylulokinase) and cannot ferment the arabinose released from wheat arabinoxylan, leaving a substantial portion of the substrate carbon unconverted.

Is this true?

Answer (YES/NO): NO